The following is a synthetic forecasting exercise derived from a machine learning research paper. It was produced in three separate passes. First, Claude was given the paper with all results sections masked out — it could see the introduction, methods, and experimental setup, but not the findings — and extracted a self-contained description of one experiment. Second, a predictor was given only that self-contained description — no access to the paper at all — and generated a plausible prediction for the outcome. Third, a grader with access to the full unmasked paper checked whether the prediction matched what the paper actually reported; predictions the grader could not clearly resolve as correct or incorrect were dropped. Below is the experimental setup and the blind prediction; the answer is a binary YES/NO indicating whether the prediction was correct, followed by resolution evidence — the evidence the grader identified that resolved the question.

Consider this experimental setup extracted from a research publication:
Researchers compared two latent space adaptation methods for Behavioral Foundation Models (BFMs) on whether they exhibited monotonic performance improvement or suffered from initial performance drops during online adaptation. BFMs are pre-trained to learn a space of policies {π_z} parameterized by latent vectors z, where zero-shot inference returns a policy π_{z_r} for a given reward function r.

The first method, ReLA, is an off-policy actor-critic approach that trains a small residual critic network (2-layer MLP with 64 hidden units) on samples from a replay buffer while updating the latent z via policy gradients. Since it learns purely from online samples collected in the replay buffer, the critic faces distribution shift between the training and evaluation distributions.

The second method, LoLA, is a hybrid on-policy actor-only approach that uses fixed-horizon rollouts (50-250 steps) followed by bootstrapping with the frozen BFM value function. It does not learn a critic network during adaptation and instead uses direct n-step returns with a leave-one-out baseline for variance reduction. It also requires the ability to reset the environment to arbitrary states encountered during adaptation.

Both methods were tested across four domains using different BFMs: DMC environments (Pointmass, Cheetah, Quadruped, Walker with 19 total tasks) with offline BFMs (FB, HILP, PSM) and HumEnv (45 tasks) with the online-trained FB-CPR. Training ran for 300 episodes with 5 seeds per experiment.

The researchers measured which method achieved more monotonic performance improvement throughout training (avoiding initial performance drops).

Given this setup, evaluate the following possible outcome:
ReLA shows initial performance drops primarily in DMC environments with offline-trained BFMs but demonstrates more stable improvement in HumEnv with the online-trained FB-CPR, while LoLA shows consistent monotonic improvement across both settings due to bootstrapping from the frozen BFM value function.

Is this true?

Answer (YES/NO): NO